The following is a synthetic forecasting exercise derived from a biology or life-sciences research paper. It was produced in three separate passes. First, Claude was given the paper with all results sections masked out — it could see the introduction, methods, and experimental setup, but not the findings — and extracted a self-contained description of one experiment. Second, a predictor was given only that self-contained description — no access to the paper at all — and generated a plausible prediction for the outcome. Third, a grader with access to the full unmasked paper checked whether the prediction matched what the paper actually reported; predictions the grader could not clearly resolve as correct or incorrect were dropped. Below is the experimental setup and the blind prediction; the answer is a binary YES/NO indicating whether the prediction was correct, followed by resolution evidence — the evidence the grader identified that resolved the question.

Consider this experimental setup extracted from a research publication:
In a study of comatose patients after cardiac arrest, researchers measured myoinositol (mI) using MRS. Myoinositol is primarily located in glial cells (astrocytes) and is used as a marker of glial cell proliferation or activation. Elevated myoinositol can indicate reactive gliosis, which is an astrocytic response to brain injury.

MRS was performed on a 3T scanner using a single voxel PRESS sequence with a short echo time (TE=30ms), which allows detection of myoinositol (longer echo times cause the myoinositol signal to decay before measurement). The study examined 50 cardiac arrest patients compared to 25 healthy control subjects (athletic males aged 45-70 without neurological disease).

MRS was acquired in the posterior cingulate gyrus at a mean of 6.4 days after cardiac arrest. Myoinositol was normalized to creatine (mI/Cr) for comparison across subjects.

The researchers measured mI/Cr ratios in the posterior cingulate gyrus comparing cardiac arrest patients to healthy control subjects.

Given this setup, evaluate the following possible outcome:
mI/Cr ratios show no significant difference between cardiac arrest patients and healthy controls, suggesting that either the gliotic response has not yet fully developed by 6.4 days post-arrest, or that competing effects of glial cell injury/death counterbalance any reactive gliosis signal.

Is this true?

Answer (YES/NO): NO